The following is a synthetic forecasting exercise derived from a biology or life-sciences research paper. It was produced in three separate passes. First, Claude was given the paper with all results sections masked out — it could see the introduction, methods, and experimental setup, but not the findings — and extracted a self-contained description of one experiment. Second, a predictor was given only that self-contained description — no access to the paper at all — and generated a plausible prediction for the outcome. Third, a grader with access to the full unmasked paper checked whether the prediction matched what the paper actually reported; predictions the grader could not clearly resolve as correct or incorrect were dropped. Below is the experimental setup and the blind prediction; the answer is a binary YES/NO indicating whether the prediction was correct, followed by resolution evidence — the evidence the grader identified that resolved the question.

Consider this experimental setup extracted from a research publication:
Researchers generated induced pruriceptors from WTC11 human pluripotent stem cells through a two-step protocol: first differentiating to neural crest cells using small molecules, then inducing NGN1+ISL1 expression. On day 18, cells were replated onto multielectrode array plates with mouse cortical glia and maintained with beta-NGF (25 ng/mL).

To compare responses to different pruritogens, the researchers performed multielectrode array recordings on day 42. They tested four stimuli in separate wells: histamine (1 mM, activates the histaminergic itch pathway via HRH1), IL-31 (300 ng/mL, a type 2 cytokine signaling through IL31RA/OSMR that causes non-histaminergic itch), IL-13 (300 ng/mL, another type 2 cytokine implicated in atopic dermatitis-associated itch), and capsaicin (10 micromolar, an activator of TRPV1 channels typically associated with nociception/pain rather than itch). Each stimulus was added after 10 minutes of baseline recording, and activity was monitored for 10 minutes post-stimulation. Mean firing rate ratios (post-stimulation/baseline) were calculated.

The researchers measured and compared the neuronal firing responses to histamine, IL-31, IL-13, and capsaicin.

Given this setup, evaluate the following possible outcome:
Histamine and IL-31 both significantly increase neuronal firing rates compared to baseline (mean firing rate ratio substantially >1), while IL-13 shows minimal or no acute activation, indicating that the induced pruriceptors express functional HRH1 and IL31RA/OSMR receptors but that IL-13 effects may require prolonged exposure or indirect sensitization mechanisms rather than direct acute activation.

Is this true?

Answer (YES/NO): NO